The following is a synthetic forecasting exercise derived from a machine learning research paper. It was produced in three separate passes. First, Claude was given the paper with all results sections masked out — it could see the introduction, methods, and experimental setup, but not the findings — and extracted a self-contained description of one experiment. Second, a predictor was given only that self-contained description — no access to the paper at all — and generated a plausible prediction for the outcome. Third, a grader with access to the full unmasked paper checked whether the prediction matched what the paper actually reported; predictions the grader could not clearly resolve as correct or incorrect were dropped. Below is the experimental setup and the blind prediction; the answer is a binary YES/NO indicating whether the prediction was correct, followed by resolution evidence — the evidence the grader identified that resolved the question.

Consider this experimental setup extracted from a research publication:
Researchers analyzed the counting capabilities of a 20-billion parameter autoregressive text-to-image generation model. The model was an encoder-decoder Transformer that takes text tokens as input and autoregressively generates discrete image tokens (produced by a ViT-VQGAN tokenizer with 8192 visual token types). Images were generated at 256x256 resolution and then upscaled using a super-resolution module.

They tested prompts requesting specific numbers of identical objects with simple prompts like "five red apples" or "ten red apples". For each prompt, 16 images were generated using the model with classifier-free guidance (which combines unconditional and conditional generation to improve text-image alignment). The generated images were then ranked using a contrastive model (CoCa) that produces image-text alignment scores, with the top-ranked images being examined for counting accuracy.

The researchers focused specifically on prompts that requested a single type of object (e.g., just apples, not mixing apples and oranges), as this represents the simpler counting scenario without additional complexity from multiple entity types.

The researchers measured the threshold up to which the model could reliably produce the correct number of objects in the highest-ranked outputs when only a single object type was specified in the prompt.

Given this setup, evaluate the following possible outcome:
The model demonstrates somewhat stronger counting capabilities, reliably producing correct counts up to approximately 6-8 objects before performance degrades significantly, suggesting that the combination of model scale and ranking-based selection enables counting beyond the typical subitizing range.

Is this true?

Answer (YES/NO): YES